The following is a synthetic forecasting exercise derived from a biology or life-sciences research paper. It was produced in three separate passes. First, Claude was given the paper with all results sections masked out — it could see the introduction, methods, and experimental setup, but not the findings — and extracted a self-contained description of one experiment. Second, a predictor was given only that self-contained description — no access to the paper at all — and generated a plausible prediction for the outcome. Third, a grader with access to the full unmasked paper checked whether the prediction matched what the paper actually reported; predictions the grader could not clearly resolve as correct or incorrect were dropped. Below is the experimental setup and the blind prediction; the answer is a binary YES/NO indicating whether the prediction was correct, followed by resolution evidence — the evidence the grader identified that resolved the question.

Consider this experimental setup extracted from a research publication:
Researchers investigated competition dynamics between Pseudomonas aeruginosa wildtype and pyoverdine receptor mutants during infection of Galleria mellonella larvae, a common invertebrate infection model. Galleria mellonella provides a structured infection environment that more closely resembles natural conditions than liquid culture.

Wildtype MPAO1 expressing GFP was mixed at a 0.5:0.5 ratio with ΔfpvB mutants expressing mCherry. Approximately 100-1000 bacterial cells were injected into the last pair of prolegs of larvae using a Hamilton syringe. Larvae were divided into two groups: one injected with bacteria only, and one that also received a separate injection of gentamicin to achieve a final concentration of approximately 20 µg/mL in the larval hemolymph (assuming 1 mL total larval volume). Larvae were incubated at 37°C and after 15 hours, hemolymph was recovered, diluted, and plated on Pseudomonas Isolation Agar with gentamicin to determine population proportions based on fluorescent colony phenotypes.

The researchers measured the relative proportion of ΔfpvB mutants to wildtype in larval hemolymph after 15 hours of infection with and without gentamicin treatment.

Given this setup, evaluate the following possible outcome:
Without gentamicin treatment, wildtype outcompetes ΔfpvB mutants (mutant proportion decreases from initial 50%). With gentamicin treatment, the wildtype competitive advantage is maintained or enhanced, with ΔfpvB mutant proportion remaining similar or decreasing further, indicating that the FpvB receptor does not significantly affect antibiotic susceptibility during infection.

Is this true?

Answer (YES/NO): NO